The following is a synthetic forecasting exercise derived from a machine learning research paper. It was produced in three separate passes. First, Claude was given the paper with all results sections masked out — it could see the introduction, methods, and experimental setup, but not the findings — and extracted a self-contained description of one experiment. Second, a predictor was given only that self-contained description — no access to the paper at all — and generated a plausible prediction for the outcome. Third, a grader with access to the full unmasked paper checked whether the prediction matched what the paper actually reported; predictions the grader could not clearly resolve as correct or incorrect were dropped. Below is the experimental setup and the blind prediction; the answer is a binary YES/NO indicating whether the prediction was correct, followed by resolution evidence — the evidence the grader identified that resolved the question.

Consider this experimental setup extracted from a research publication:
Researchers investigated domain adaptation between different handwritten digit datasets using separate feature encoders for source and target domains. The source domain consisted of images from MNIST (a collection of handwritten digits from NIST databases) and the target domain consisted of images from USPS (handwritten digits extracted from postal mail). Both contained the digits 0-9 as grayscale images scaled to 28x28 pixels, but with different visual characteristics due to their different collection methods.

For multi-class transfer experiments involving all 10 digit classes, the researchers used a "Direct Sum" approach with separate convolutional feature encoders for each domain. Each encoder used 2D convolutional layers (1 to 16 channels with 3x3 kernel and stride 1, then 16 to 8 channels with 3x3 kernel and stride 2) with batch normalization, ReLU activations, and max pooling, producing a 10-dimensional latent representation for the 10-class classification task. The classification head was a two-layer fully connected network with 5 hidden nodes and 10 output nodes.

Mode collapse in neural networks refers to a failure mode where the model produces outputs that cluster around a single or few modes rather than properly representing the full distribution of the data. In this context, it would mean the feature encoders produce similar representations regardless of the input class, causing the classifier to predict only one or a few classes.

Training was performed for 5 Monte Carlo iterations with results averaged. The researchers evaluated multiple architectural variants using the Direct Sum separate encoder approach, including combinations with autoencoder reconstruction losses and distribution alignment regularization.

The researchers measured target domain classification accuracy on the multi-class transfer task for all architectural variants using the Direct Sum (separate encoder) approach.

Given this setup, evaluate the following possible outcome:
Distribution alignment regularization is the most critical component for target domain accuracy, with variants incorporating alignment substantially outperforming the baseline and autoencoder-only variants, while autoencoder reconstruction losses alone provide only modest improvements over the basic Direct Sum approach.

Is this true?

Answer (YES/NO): NO